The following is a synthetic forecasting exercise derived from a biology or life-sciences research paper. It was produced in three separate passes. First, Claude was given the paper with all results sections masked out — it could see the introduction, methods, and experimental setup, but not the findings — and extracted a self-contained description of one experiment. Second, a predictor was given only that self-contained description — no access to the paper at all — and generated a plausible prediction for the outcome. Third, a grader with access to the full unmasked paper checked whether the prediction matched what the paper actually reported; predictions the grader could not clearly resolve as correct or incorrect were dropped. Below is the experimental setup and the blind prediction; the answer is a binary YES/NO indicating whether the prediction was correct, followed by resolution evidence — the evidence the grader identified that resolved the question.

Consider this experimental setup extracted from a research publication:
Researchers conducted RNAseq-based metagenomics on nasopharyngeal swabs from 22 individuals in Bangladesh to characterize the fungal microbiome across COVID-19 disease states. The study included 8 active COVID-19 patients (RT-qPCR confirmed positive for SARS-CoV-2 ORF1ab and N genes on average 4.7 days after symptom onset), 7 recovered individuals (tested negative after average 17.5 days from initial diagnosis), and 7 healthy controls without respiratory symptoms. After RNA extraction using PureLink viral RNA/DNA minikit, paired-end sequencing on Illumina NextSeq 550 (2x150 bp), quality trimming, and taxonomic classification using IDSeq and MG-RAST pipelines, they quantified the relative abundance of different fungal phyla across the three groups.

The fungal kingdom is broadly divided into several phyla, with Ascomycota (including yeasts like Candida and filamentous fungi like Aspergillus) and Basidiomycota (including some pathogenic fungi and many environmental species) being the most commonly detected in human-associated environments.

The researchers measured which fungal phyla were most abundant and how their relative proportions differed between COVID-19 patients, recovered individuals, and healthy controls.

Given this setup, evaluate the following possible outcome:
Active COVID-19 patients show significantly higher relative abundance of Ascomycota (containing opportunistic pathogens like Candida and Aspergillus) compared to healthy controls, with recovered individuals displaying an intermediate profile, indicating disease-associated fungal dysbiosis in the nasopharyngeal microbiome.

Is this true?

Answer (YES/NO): YES